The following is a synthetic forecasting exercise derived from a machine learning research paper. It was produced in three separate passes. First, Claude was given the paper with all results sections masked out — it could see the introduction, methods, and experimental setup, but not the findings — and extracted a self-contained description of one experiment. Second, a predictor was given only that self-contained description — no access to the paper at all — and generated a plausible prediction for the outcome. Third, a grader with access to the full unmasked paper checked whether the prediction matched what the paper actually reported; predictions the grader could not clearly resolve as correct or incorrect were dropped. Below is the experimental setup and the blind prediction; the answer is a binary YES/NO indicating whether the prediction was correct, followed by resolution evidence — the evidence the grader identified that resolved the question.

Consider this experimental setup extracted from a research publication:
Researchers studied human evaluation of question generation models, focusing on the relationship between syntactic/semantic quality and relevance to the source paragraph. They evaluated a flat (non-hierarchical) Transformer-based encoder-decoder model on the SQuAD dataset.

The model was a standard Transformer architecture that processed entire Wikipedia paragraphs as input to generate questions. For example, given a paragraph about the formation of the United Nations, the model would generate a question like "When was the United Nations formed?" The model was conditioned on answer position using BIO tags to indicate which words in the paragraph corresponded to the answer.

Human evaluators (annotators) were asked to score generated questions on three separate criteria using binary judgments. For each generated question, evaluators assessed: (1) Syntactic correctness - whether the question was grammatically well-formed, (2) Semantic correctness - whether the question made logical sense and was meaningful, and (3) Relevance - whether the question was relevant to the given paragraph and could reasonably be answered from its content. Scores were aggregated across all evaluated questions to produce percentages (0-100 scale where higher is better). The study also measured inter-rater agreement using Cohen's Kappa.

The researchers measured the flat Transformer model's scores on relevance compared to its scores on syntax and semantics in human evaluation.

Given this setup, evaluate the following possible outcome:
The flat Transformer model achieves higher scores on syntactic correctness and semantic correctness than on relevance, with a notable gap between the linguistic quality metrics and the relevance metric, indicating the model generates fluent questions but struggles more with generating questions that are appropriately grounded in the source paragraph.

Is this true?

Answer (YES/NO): YES